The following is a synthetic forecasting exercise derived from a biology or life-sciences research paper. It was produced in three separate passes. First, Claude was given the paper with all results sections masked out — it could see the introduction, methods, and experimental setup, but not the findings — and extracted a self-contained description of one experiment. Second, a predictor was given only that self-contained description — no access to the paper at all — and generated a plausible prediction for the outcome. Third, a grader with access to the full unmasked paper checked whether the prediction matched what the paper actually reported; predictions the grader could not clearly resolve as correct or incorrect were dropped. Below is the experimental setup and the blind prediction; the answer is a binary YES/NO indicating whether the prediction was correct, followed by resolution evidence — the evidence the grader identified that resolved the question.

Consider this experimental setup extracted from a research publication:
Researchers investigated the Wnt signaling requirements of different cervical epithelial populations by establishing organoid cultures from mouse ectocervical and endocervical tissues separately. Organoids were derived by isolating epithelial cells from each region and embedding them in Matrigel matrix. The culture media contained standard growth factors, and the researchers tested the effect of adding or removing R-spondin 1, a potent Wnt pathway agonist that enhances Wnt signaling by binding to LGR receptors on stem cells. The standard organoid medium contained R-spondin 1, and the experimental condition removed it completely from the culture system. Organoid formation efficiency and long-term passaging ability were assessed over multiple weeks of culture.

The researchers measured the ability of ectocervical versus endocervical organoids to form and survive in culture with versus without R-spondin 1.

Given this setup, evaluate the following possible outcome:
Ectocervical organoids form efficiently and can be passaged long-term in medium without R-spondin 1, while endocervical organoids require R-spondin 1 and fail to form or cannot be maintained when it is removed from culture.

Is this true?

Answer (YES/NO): NO